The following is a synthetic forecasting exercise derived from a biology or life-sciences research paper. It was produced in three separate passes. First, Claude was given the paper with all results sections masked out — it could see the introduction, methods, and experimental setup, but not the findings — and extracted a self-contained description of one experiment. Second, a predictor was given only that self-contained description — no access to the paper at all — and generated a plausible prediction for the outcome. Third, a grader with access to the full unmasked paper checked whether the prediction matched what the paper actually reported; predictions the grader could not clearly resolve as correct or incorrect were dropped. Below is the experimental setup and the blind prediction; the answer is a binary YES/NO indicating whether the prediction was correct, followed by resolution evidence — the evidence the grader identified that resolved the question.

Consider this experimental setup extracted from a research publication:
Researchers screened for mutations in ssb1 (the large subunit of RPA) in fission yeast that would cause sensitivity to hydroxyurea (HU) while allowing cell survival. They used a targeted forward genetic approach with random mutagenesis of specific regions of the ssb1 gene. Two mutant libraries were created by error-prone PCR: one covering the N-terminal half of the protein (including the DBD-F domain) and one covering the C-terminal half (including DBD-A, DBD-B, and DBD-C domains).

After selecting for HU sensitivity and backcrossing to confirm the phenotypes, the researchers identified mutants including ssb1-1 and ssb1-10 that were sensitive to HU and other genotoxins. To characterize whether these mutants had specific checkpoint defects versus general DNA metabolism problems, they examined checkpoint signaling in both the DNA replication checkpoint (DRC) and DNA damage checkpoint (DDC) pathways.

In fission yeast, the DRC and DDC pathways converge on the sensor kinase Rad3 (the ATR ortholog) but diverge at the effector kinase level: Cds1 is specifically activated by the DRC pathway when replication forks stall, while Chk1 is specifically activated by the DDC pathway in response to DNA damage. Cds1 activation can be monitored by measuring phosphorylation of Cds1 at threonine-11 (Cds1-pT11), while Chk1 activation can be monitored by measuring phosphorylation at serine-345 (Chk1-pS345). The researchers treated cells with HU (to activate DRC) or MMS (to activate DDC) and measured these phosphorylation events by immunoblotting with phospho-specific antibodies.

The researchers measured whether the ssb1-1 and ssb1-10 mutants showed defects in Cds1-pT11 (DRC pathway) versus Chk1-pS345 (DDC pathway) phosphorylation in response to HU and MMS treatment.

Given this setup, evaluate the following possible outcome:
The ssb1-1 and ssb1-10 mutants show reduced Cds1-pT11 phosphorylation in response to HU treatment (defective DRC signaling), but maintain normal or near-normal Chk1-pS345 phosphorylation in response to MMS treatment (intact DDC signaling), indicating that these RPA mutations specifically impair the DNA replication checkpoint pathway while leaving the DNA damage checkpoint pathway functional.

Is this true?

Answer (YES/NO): YES